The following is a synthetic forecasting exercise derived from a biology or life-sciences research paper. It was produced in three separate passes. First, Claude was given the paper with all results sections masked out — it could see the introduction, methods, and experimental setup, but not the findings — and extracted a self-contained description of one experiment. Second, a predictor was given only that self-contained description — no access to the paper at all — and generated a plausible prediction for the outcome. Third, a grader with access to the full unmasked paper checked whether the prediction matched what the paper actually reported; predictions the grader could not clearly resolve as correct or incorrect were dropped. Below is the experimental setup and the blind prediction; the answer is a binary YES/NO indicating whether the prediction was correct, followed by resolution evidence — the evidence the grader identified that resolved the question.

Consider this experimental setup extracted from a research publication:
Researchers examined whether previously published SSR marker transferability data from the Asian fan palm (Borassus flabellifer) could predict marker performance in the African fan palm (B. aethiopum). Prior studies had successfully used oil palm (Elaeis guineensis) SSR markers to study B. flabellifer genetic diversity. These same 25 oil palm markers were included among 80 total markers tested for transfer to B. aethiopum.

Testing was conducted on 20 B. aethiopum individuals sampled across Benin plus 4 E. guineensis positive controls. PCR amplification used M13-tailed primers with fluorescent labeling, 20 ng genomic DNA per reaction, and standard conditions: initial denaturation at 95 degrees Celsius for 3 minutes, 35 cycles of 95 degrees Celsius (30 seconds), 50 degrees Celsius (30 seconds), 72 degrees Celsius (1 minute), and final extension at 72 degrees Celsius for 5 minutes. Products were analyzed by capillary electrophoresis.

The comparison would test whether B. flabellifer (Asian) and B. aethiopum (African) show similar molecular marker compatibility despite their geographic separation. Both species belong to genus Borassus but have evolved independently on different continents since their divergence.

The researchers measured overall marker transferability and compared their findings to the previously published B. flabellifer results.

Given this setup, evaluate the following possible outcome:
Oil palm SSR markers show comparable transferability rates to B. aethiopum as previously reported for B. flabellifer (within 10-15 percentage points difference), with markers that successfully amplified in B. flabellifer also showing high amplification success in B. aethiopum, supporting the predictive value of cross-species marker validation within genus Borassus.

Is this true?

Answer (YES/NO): NO